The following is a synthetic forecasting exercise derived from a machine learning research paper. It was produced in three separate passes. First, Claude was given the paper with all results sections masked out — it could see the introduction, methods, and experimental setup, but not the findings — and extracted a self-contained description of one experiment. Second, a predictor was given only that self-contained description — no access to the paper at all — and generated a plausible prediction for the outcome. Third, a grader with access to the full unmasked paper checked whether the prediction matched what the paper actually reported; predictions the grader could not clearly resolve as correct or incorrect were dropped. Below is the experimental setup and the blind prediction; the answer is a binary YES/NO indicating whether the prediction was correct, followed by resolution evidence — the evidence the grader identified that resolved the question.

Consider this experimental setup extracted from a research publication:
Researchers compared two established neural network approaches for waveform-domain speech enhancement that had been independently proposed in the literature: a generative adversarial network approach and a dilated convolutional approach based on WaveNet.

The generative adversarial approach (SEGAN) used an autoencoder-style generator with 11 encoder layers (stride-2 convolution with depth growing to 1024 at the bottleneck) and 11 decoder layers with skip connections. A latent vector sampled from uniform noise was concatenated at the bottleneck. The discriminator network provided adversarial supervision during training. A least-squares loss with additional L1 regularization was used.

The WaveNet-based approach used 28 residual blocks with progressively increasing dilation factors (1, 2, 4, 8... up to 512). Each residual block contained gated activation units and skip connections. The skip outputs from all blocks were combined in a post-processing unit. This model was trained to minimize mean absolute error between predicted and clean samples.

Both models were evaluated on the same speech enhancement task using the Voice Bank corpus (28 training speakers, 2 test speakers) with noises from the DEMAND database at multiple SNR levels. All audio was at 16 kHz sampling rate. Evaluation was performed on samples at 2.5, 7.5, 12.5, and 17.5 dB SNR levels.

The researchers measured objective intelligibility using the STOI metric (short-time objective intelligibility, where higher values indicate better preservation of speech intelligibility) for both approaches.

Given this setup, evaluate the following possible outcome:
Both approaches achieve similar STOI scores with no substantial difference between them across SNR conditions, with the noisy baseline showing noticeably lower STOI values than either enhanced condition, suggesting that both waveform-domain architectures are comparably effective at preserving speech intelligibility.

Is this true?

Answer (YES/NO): YES